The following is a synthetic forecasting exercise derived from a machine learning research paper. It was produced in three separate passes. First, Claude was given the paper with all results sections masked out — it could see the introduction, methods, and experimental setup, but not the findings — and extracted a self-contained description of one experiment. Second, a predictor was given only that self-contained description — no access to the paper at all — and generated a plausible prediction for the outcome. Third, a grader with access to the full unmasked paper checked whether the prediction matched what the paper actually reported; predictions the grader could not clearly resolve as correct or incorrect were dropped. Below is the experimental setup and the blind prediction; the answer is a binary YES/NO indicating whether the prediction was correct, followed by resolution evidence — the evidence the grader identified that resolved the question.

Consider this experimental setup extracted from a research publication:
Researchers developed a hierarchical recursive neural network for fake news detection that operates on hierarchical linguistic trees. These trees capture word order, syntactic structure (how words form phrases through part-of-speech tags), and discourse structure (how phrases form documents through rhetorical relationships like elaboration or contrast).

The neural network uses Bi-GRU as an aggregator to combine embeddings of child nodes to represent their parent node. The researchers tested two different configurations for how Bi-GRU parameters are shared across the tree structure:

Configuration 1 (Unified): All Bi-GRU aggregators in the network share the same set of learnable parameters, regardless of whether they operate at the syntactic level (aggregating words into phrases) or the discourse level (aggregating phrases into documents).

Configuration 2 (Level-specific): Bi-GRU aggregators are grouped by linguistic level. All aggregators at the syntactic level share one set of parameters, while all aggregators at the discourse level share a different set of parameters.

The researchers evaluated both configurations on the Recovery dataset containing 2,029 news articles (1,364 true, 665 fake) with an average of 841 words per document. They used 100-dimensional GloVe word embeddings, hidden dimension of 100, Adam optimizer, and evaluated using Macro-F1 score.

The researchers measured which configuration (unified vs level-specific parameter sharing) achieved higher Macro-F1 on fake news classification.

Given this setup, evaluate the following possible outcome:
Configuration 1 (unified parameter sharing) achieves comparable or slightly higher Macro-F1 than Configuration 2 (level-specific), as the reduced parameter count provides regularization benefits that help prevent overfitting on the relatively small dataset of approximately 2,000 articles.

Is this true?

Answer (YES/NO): NO